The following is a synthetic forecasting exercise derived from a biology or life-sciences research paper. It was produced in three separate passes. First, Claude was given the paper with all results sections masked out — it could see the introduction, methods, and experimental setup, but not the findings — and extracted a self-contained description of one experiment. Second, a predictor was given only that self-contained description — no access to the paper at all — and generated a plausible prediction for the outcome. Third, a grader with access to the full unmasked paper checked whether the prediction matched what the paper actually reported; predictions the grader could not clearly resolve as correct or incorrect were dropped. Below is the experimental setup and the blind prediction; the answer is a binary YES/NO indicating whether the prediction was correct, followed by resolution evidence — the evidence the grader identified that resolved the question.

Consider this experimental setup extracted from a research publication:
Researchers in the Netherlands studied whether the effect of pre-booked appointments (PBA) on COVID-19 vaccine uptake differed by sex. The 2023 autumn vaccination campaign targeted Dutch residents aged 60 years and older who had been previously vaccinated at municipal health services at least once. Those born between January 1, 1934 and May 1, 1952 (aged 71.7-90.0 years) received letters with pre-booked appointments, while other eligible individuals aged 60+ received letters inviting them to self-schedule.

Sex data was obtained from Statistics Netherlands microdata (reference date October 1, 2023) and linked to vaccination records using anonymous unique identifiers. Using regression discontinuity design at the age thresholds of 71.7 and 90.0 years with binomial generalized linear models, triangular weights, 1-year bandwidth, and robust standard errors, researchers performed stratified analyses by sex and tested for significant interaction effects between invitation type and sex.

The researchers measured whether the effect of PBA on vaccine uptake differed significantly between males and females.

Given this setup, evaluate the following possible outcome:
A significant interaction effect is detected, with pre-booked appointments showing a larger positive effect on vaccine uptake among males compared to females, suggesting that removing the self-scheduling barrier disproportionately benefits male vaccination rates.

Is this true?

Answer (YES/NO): YES